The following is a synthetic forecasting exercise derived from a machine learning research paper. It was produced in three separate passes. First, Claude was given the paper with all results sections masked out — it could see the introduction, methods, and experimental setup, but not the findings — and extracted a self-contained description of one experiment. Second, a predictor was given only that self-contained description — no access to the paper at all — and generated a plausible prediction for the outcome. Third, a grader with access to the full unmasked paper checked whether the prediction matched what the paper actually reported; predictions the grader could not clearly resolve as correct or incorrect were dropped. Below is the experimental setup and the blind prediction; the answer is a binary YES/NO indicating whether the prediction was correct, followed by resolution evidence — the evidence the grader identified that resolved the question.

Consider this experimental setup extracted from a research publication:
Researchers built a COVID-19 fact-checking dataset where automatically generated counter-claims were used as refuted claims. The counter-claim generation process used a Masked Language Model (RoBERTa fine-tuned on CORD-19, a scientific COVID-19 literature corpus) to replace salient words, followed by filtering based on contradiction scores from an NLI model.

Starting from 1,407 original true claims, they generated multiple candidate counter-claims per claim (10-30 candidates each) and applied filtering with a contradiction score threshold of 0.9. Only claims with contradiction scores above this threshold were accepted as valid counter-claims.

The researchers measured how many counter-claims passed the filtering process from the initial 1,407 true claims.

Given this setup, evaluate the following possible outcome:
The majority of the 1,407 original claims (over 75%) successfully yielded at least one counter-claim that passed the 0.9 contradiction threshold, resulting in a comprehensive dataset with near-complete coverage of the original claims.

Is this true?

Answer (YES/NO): YES